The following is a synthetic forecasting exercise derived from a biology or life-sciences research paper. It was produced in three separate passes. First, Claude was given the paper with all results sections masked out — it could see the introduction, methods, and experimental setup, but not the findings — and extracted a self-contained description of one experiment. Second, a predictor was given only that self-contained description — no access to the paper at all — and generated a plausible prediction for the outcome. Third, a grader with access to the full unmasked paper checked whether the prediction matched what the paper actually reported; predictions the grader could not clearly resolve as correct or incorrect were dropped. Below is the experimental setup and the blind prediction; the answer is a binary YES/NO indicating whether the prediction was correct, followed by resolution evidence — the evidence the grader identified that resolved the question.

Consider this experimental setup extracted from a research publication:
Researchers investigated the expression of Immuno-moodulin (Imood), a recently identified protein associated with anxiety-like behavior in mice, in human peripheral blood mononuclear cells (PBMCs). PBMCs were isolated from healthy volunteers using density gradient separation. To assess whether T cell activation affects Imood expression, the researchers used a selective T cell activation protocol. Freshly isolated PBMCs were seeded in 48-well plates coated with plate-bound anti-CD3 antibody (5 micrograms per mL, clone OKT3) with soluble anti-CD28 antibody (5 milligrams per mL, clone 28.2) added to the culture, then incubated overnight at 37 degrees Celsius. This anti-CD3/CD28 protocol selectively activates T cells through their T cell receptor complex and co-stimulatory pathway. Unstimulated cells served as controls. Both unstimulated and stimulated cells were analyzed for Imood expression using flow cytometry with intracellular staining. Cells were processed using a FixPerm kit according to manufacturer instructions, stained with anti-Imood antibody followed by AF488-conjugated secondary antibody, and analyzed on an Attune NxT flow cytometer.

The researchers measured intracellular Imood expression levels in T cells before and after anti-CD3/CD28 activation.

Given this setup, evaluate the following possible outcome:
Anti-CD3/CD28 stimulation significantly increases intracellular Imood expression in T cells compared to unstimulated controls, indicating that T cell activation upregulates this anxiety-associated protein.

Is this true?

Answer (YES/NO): YES